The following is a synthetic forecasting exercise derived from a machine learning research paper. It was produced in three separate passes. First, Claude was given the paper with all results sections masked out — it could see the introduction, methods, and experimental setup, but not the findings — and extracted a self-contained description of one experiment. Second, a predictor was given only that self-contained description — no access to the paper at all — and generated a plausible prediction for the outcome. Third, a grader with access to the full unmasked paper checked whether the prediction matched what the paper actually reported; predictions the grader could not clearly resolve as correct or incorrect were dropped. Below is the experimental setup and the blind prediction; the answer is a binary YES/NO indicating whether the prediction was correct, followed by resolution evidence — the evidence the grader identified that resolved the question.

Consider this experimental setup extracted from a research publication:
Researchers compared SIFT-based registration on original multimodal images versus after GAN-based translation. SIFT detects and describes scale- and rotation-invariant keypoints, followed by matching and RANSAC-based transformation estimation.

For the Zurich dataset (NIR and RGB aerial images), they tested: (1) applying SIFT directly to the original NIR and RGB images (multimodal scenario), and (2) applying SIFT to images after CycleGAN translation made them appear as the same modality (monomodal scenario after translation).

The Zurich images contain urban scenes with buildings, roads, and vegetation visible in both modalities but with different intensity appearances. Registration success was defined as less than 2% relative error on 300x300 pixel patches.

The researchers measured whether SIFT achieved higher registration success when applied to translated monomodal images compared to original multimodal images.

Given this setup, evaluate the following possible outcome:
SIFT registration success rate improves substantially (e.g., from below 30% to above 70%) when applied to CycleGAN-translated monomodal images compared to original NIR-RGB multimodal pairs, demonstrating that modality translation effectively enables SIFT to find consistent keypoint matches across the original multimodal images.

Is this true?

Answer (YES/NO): NO